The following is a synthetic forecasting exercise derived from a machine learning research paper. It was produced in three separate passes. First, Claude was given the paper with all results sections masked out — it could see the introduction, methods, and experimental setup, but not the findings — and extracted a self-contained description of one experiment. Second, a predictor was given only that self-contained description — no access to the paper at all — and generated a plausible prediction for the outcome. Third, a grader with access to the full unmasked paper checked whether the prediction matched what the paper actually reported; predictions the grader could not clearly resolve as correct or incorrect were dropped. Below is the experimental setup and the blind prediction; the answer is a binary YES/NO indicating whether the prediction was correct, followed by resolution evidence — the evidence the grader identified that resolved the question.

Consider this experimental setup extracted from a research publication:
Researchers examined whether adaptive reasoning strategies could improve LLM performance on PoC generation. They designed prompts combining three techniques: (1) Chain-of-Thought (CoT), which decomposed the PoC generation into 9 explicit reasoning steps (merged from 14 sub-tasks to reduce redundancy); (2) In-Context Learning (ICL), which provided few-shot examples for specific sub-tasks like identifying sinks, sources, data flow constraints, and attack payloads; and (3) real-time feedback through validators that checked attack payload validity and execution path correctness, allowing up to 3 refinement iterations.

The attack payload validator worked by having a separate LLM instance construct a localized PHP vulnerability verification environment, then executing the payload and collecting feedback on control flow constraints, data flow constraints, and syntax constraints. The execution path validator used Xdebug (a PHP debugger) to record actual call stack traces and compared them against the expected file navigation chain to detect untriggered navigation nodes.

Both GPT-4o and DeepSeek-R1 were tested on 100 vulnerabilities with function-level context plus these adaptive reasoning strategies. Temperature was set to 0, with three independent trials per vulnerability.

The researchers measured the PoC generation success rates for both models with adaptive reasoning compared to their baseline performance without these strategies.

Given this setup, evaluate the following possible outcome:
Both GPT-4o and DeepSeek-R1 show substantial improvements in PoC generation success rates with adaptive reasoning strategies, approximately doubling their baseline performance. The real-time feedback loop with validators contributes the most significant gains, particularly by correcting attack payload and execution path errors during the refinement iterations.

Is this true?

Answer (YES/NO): NO